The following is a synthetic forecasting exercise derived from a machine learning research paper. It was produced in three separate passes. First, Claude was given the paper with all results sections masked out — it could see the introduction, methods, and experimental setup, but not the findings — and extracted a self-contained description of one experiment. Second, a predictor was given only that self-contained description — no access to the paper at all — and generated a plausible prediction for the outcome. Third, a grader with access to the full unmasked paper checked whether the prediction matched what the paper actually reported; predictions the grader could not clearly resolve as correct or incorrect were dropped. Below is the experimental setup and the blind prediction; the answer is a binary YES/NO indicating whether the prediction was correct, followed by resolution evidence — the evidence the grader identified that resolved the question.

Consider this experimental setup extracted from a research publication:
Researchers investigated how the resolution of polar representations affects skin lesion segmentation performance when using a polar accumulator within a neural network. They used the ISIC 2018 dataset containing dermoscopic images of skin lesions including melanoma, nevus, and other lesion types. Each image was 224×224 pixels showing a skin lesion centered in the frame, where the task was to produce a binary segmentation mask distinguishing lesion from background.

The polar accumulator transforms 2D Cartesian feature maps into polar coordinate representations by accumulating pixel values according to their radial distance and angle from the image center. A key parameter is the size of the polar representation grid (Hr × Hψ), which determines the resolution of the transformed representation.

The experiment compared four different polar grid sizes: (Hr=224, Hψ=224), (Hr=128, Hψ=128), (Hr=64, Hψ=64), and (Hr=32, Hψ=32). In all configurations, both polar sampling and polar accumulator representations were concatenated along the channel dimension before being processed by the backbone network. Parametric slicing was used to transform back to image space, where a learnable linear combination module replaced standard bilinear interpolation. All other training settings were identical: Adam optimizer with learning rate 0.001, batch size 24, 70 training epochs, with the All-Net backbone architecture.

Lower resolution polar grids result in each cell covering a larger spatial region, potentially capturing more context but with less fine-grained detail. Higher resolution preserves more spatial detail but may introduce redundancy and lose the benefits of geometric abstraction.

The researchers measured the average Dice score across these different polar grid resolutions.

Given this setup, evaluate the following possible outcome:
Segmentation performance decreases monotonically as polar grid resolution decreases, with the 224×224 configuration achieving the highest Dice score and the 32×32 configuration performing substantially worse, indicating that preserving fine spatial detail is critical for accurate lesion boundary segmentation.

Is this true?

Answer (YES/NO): NO